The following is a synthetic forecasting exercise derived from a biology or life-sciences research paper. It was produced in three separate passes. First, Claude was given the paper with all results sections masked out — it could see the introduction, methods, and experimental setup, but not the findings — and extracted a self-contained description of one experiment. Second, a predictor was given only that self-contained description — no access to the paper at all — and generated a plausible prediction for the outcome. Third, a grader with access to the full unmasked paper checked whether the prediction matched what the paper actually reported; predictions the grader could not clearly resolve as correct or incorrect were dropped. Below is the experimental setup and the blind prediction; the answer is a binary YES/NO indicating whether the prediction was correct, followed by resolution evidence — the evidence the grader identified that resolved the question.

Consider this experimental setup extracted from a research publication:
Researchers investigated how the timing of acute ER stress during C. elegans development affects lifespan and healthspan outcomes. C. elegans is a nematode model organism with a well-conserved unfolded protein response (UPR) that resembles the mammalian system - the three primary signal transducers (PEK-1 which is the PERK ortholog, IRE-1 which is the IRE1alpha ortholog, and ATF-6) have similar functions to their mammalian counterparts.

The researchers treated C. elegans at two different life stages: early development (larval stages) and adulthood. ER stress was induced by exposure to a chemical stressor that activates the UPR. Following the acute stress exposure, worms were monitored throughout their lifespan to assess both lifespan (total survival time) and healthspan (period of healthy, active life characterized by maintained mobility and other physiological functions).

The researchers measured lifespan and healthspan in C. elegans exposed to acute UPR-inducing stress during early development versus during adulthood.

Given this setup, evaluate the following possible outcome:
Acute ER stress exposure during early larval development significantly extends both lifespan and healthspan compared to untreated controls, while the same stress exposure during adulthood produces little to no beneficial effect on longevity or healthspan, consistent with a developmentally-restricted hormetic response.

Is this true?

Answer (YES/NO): NO